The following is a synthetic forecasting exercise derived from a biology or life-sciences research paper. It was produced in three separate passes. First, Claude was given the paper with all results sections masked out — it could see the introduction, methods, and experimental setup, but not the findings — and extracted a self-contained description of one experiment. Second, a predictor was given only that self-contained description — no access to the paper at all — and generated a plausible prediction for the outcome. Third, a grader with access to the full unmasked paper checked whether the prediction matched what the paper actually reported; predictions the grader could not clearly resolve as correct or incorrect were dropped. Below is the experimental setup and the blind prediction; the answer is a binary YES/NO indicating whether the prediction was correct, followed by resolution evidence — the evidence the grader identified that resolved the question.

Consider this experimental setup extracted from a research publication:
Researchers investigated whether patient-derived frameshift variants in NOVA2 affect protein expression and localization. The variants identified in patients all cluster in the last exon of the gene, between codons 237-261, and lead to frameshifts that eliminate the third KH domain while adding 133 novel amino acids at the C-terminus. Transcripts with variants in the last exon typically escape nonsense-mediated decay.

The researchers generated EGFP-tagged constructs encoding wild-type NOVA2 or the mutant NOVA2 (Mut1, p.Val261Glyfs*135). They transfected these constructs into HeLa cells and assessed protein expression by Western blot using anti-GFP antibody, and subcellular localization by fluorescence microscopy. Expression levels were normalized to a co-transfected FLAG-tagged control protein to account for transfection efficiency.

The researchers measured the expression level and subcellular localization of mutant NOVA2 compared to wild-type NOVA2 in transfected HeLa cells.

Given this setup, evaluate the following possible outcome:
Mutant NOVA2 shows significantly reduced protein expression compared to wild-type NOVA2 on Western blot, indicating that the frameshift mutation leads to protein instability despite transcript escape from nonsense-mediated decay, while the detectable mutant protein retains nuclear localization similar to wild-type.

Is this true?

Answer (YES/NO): NO